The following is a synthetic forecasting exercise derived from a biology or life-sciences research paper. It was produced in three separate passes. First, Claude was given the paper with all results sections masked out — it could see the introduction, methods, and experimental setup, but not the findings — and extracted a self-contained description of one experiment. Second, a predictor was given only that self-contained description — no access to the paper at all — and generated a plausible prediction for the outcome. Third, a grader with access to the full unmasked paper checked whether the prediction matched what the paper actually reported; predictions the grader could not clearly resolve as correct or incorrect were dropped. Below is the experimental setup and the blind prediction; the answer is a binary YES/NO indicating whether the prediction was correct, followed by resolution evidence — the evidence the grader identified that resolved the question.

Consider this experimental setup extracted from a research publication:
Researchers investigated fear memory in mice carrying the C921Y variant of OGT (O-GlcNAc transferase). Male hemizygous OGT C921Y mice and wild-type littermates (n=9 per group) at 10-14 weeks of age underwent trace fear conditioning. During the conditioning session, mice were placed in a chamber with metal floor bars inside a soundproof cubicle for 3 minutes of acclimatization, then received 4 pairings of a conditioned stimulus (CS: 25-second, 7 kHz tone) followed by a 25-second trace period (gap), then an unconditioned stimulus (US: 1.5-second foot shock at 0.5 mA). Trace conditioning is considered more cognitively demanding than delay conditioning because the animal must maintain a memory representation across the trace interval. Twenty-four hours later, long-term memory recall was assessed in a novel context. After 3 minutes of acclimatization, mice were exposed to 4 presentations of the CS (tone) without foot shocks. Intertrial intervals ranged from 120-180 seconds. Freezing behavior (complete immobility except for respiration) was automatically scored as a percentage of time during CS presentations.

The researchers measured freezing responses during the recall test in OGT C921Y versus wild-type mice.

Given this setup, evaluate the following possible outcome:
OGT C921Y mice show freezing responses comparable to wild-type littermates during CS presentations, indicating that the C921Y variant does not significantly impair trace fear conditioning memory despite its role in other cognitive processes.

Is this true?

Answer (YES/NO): YES